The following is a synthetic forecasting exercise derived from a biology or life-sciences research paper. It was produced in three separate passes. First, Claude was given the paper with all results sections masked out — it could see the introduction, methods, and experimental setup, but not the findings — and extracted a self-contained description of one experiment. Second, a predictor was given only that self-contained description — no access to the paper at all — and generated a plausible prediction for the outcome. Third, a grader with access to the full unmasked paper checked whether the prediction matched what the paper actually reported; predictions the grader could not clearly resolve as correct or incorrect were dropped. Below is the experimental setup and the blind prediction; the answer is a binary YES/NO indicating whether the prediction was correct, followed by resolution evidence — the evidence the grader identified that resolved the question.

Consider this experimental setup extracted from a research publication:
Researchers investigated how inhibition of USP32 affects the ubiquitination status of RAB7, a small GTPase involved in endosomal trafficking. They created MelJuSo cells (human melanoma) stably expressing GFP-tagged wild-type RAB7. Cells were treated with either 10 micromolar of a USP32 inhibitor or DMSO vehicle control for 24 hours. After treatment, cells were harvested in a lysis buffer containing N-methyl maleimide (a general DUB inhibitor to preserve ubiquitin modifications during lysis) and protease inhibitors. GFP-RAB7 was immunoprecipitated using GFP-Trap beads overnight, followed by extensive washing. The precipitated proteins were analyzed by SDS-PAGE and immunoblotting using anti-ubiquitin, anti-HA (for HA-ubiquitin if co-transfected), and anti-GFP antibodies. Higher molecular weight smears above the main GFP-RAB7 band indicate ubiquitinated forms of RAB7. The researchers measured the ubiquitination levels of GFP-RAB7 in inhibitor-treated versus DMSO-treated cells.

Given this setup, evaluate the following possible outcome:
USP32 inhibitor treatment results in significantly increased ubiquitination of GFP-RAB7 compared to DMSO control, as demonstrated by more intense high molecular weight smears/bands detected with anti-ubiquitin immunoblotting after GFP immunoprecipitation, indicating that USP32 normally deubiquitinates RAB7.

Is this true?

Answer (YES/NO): YES